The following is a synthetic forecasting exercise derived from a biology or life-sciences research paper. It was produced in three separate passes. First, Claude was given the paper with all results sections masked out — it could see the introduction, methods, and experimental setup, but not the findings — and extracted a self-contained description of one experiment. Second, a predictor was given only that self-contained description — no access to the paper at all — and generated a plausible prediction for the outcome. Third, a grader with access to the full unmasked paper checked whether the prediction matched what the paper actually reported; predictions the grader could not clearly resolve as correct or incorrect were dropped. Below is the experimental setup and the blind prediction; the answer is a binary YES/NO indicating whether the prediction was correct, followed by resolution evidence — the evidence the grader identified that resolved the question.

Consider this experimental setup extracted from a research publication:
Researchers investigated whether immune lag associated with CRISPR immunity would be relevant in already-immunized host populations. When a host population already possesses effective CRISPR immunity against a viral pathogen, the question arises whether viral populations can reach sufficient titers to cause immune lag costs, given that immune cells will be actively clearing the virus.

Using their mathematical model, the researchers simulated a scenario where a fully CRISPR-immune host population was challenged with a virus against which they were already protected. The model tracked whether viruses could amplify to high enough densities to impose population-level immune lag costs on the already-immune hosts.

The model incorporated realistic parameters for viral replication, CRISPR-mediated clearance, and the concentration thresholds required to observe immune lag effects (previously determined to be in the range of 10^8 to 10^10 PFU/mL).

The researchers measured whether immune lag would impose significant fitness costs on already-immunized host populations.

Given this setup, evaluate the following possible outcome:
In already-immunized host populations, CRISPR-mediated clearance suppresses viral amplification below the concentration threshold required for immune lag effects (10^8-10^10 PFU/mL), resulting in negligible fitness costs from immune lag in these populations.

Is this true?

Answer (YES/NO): YES